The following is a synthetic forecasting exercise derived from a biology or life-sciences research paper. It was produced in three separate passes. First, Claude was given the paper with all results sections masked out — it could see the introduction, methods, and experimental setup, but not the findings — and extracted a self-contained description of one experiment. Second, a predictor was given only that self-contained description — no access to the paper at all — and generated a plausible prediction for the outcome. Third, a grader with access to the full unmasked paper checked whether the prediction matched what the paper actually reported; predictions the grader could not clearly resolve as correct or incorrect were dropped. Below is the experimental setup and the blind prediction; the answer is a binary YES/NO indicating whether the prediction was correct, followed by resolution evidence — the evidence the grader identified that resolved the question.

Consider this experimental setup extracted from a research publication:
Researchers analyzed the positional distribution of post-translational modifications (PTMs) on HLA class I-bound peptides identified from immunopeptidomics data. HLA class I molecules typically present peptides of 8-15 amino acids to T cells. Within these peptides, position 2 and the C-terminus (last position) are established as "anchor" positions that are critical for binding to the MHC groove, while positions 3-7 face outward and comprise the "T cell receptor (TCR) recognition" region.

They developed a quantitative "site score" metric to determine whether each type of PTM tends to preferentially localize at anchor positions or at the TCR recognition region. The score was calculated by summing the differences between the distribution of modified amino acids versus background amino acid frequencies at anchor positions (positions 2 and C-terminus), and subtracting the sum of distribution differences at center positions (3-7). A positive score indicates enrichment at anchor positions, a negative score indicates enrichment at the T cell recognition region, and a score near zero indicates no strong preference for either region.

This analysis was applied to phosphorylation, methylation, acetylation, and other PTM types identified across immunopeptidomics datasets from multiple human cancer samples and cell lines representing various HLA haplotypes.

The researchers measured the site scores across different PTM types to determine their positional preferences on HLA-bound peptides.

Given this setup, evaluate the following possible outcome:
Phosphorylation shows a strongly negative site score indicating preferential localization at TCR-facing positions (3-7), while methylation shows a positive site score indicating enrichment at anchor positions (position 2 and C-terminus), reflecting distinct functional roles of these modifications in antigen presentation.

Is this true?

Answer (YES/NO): NO